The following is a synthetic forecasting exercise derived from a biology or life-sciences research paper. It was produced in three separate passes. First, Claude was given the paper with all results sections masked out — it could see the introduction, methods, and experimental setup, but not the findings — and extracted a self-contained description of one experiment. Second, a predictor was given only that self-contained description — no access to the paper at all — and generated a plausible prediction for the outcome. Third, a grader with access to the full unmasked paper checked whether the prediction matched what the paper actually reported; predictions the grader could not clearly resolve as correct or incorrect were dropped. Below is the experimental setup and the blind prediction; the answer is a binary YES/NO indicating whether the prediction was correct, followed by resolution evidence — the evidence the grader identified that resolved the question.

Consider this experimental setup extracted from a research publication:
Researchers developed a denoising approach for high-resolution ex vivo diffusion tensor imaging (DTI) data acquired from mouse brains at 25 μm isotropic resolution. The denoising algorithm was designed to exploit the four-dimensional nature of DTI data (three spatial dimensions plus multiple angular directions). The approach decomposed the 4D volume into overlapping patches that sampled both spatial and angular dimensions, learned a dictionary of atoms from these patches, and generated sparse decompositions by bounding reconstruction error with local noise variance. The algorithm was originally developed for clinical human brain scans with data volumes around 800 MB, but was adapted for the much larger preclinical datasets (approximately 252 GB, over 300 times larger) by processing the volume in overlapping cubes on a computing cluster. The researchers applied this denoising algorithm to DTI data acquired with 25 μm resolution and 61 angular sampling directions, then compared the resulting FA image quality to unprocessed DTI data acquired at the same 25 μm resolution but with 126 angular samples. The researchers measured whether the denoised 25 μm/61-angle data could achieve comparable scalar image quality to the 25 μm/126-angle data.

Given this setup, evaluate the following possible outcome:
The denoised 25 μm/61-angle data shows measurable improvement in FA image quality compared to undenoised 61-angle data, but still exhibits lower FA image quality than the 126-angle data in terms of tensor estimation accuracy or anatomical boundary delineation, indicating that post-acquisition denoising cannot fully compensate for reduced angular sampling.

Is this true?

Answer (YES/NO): NO